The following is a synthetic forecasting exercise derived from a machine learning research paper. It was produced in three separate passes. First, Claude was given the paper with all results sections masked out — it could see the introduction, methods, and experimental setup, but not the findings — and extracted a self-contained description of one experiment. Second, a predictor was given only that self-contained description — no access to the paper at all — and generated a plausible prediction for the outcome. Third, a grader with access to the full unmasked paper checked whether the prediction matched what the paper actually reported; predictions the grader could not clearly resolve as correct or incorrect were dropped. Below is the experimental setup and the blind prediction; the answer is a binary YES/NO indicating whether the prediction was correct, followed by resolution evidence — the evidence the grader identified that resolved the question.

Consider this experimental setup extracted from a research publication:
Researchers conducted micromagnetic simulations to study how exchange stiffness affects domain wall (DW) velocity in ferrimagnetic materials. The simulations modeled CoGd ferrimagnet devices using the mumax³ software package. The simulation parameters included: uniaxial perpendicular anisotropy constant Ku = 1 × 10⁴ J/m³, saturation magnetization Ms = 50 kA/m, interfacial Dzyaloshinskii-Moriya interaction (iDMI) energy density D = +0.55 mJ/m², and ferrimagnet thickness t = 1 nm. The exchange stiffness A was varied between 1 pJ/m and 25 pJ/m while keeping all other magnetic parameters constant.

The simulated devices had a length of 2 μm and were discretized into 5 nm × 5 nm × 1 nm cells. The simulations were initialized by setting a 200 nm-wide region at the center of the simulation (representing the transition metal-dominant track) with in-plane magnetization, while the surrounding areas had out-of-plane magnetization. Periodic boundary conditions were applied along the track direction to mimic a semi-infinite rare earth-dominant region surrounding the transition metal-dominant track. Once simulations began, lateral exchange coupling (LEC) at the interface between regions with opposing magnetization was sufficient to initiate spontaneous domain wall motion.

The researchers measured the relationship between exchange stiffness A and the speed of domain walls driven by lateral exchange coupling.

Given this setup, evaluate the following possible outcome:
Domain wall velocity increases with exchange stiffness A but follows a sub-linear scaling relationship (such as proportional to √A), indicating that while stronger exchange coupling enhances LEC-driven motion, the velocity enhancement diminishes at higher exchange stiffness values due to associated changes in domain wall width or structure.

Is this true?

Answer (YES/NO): NO